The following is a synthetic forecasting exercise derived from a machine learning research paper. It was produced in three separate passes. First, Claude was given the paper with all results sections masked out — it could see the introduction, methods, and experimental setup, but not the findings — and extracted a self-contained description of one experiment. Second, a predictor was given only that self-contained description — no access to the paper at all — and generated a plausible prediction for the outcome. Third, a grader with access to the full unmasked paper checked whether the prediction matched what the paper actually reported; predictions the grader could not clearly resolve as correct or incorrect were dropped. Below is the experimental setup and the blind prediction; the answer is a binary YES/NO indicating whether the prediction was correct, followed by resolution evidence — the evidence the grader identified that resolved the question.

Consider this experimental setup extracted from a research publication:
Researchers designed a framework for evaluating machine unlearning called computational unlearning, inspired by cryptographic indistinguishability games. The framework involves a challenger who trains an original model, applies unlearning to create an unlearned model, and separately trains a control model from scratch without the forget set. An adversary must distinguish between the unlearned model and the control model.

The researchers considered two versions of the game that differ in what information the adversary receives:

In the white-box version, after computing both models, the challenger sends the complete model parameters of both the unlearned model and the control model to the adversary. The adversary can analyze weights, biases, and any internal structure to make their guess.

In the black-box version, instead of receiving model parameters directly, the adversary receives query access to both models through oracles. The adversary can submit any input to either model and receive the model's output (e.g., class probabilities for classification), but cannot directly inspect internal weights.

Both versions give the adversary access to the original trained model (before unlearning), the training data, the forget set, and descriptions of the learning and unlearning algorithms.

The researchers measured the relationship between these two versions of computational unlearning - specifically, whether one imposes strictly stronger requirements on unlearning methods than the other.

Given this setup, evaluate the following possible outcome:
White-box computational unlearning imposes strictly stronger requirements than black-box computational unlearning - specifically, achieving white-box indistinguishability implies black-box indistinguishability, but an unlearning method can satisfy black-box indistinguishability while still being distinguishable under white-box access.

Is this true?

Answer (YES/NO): YES